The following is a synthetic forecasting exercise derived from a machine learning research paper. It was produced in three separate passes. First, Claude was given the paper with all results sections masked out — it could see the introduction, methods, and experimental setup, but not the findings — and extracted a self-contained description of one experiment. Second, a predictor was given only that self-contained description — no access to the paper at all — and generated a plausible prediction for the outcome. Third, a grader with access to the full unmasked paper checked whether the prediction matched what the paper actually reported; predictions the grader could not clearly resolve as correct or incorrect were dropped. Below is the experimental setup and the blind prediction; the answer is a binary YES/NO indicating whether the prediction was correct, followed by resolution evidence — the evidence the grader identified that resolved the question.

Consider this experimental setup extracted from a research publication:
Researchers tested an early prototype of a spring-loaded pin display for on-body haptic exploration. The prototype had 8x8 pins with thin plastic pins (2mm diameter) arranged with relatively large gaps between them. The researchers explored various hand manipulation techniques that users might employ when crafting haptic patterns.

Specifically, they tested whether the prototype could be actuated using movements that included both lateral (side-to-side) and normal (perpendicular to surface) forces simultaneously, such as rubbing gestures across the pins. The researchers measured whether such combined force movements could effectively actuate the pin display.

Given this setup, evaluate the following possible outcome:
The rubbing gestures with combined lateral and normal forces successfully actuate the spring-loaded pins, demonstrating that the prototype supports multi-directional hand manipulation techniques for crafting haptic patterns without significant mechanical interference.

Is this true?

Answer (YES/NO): NO